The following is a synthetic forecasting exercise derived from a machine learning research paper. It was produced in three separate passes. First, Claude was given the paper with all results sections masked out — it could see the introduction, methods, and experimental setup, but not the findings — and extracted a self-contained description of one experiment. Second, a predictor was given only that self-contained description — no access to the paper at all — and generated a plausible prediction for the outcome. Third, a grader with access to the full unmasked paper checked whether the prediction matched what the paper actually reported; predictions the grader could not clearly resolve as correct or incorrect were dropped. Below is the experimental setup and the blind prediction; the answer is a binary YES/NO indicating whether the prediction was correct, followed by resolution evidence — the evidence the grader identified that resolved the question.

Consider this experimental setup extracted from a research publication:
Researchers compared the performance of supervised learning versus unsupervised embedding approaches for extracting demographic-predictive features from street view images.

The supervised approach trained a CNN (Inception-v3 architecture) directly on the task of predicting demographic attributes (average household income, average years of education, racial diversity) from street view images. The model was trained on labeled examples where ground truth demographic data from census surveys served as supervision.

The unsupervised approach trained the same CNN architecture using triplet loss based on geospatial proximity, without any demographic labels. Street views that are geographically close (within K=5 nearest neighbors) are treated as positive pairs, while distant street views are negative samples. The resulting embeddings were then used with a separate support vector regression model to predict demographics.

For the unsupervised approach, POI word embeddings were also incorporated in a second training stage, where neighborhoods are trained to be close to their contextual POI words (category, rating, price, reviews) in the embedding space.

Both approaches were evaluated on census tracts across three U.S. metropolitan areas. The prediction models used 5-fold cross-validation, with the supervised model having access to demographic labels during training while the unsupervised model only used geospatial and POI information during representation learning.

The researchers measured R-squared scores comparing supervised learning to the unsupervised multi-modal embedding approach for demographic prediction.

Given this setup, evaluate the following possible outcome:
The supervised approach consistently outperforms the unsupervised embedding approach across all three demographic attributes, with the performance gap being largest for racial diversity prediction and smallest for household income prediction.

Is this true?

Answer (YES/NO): NO